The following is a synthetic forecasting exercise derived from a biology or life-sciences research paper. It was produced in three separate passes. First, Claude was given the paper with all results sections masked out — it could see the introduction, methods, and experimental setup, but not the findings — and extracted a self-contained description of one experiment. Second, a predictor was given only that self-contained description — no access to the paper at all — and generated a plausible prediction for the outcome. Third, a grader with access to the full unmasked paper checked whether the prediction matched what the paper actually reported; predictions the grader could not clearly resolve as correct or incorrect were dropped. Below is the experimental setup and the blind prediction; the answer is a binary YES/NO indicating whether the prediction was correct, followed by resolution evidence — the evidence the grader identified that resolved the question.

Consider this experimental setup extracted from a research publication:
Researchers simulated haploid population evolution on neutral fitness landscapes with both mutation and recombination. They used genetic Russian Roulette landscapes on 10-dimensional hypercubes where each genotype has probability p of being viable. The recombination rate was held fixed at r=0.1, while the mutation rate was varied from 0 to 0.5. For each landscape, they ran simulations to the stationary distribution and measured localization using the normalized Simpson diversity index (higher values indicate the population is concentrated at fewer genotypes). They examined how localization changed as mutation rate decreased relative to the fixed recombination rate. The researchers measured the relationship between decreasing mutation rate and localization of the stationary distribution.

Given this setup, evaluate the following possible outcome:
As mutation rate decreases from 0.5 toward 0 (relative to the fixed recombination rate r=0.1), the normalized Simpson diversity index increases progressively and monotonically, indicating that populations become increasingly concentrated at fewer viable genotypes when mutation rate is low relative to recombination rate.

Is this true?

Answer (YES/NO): NO